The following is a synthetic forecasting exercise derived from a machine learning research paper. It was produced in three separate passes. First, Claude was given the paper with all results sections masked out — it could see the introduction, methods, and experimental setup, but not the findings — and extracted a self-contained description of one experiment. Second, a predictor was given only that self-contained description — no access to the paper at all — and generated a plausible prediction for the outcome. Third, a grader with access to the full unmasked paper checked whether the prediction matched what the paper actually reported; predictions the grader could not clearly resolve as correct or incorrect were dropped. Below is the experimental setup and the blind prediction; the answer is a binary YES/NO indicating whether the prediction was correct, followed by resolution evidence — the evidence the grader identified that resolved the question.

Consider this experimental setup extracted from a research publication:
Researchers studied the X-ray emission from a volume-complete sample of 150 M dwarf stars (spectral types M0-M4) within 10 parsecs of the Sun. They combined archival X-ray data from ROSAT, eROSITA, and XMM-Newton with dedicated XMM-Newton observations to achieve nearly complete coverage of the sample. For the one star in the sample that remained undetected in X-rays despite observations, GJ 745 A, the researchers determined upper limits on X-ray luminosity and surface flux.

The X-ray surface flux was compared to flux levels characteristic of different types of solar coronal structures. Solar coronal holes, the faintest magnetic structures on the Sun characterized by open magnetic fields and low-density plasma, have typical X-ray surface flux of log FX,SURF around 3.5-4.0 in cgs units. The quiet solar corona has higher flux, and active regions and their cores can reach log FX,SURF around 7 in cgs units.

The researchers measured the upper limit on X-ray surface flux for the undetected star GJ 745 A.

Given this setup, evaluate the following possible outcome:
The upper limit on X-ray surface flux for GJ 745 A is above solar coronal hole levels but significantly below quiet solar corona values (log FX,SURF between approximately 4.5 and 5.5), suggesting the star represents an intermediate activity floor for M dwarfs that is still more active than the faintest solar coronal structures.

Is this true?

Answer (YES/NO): NO